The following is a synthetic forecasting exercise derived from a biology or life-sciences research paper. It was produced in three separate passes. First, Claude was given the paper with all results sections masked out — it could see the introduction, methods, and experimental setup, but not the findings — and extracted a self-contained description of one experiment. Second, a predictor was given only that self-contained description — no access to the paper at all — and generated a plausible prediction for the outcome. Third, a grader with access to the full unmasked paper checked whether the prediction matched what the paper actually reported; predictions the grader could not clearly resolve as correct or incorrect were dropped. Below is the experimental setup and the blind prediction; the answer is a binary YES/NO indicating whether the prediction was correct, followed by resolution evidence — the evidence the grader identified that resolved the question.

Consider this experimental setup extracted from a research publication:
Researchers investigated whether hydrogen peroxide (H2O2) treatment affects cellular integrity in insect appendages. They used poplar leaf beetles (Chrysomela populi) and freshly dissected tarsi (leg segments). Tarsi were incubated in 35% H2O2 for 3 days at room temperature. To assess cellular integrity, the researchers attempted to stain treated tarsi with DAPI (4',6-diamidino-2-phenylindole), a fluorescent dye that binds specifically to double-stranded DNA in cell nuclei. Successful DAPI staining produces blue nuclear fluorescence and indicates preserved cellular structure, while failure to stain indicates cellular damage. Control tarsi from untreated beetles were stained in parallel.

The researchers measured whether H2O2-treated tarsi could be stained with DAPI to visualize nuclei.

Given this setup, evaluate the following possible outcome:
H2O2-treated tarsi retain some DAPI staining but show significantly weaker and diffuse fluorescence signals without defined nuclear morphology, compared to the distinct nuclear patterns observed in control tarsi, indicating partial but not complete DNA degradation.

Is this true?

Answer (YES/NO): NO